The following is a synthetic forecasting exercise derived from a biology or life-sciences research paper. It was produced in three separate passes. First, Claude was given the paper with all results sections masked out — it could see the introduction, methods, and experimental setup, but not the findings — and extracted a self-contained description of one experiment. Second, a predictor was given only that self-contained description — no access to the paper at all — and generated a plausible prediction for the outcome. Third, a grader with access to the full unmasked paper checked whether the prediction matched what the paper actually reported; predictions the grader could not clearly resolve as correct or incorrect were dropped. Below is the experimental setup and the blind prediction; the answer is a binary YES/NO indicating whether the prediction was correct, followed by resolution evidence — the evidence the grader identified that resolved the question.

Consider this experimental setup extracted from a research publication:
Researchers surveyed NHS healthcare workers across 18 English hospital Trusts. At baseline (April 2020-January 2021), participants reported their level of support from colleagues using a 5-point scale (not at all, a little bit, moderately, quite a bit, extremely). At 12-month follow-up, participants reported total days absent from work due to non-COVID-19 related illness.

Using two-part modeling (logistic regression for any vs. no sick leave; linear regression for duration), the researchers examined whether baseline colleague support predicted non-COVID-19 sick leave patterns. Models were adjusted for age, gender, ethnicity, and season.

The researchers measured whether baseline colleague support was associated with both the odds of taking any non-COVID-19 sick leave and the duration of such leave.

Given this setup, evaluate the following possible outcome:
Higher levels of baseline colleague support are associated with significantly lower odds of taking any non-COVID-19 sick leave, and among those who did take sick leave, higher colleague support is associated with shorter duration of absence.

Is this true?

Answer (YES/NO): YES